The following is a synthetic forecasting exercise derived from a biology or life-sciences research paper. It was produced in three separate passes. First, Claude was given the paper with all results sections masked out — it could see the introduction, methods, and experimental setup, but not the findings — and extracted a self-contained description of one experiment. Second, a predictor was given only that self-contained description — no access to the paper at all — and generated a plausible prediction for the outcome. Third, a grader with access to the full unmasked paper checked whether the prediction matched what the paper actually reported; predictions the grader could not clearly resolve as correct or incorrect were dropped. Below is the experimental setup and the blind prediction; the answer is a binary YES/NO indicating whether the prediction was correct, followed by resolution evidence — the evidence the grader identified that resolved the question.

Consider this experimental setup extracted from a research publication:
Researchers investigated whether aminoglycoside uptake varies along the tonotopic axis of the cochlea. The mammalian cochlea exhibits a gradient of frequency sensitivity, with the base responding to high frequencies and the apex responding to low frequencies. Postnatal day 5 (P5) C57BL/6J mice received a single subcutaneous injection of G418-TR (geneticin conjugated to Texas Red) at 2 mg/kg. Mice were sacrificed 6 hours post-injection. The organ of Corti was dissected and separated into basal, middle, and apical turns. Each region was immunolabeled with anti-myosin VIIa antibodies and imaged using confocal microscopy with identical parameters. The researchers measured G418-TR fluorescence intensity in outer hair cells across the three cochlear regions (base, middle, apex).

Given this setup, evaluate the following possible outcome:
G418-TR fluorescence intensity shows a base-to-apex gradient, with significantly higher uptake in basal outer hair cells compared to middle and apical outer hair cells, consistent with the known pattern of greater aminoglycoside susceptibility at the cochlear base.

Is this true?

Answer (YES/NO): YES